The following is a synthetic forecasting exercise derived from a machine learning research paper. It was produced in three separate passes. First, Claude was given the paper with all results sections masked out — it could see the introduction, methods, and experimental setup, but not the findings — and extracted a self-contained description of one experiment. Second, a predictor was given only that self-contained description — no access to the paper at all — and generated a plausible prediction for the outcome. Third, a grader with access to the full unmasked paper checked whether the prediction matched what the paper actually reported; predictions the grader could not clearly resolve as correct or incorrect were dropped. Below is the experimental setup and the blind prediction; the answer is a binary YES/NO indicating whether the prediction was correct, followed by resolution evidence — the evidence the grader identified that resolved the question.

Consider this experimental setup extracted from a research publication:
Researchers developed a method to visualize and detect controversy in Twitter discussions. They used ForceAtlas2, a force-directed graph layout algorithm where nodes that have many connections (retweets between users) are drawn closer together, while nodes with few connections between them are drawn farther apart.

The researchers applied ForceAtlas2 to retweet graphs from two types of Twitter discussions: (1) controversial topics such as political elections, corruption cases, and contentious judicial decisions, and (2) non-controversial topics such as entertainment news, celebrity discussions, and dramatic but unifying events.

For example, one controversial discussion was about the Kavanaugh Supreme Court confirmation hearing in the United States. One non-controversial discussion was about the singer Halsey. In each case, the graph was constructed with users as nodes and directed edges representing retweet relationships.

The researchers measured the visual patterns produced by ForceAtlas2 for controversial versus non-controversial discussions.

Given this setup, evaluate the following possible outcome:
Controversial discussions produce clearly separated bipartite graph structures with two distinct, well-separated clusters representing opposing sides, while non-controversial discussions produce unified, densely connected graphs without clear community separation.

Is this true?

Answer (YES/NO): YES